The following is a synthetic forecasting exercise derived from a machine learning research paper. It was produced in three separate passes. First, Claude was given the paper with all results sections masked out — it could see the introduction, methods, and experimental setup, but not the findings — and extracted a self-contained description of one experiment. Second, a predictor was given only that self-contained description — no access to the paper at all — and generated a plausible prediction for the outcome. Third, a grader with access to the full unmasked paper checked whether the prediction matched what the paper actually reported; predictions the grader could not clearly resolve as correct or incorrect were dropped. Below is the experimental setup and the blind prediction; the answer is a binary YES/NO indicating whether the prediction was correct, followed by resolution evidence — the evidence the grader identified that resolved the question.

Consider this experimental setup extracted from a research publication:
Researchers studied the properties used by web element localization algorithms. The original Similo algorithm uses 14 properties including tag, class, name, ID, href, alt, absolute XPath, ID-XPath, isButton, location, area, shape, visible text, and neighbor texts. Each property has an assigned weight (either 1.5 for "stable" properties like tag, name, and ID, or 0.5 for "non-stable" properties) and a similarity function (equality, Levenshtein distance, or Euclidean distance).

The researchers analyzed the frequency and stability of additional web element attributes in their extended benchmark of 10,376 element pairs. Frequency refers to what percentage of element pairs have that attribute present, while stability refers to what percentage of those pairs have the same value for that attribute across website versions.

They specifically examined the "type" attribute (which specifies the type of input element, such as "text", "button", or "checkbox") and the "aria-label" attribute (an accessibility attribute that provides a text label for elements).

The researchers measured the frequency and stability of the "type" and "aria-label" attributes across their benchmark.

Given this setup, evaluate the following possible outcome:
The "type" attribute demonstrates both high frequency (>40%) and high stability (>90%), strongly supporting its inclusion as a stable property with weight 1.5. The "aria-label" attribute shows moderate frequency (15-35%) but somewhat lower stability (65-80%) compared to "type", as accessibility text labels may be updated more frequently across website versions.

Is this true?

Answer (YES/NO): NO